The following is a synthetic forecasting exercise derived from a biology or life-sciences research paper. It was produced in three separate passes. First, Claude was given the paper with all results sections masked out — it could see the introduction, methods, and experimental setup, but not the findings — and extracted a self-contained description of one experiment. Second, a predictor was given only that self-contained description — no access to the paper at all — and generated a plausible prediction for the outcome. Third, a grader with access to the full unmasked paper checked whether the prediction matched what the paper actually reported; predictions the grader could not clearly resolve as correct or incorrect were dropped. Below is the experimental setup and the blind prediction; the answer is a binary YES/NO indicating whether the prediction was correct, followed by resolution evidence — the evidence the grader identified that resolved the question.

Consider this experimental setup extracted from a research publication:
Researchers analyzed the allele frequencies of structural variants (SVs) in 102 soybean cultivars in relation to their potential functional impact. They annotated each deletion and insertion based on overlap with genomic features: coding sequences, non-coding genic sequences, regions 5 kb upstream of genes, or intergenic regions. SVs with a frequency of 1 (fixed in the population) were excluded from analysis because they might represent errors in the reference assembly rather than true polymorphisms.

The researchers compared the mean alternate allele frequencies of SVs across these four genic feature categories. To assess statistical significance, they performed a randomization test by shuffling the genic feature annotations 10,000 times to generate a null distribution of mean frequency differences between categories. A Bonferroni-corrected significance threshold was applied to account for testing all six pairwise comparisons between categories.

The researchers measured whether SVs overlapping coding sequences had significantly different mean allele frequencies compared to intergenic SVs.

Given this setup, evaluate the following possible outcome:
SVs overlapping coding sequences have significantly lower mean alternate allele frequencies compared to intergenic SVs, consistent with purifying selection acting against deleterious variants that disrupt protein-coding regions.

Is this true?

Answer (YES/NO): NO